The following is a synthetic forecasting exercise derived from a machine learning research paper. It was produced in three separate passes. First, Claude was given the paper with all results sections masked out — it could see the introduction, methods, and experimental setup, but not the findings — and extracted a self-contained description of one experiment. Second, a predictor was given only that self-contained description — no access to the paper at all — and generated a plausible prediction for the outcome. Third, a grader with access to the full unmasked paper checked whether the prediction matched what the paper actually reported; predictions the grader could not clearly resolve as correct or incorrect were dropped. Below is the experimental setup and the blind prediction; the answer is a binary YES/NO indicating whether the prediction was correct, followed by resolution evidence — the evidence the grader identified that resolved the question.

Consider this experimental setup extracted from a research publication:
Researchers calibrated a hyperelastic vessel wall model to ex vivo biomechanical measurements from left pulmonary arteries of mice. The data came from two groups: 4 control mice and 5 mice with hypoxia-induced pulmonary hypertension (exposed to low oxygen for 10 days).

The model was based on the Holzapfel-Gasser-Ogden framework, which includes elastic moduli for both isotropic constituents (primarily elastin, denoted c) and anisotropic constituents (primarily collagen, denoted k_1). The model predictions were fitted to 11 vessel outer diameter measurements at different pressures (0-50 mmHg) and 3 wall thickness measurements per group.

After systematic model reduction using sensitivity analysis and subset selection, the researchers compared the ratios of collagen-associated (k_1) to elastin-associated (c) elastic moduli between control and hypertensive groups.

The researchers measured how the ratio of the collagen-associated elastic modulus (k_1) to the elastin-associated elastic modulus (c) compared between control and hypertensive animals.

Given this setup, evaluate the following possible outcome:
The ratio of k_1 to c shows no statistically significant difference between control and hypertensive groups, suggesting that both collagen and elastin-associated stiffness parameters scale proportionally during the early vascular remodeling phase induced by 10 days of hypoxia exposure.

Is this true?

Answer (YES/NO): NO